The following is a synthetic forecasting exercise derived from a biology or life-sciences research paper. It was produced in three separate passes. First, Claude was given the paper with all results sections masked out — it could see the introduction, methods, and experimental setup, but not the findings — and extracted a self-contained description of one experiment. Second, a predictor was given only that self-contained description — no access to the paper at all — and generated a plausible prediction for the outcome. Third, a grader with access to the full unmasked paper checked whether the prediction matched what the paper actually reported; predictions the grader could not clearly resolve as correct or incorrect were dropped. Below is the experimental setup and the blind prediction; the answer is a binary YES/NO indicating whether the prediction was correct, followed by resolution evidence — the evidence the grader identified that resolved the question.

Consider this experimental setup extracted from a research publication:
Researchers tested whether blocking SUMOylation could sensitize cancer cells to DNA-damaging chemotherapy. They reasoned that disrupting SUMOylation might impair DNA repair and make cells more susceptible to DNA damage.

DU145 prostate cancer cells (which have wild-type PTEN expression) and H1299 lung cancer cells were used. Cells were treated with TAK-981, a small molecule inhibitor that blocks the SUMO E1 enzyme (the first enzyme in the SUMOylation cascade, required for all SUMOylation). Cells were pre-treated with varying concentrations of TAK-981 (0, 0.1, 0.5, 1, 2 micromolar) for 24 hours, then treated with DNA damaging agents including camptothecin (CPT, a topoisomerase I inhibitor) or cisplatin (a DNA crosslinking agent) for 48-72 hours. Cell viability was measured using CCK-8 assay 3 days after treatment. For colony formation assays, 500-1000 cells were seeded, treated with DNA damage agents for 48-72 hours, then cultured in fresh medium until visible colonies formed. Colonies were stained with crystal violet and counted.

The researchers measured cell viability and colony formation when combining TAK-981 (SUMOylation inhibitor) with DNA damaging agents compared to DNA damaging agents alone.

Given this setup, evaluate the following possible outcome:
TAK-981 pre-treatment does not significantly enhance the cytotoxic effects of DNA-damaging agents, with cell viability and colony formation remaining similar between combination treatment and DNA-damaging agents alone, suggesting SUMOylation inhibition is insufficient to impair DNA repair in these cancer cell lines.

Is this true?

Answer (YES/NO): NO